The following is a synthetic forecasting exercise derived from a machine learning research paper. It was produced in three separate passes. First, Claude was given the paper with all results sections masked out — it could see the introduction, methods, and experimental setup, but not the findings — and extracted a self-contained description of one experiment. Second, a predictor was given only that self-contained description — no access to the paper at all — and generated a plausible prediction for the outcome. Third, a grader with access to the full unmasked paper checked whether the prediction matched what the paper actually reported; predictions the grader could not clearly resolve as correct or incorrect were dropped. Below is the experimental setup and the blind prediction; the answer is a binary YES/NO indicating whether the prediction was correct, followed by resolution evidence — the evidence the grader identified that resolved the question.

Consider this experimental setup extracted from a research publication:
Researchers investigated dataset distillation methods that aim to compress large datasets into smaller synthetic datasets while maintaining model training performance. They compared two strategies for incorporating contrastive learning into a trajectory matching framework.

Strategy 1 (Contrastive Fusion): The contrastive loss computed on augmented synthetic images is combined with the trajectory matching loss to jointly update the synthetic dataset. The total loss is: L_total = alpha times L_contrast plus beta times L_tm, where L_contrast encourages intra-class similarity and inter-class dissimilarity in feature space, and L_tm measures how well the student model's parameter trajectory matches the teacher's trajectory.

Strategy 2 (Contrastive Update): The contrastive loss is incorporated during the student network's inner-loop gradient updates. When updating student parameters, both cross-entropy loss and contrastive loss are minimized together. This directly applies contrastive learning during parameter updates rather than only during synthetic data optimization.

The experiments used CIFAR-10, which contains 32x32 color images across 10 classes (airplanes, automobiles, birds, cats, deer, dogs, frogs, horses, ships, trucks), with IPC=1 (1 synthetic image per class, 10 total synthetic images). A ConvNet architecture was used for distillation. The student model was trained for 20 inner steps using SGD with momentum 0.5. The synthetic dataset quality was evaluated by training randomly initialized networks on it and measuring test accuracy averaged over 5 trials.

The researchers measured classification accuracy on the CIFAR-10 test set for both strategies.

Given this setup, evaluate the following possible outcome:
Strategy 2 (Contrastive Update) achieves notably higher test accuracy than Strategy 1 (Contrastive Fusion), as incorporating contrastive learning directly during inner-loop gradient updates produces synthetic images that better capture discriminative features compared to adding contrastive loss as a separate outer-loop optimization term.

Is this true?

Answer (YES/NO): NO